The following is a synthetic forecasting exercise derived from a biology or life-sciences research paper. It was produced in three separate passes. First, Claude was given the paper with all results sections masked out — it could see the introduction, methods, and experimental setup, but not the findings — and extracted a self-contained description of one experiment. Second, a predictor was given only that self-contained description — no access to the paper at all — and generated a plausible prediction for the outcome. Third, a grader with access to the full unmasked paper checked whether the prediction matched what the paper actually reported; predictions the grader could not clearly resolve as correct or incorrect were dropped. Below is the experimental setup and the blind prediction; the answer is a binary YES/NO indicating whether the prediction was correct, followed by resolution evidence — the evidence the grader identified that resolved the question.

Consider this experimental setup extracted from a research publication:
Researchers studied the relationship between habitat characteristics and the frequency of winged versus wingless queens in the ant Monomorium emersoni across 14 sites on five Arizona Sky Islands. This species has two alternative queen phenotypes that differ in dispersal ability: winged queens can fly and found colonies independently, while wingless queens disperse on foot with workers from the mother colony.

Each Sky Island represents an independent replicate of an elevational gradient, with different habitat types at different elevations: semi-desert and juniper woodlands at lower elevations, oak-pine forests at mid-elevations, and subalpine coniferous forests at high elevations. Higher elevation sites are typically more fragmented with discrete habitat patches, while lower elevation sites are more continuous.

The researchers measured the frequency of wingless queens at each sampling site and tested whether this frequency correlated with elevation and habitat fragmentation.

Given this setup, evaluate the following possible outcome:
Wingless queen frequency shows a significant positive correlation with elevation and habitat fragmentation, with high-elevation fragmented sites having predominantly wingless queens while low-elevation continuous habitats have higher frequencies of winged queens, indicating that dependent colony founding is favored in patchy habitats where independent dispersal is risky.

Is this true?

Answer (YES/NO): YES